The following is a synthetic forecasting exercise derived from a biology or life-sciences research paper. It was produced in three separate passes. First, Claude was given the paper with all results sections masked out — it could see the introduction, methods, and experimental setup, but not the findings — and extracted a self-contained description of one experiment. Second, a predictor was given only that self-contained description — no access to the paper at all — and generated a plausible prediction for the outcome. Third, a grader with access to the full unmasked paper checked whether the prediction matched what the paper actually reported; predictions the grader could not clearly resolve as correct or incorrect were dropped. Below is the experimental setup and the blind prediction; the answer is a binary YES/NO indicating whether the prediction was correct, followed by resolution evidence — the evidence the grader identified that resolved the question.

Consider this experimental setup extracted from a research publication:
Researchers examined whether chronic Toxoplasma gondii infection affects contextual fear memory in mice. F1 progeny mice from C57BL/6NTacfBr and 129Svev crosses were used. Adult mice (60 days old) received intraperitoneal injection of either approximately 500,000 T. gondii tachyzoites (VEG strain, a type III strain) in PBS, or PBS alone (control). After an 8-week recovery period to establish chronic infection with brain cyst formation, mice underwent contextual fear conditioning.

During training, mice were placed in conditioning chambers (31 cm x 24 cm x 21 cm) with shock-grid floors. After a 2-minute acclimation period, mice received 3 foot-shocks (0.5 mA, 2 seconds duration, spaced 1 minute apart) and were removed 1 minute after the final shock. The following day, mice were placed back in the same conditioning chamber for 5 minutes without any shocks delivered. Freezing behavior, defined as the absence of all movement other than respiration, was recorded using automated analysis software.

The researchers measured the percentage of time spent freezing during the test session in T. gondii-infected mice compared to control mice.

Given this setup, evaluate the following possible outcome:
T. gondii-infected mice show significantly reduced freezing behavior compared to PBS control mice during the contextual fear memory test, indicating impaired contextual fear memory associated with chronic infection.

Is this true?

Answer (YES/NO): NO